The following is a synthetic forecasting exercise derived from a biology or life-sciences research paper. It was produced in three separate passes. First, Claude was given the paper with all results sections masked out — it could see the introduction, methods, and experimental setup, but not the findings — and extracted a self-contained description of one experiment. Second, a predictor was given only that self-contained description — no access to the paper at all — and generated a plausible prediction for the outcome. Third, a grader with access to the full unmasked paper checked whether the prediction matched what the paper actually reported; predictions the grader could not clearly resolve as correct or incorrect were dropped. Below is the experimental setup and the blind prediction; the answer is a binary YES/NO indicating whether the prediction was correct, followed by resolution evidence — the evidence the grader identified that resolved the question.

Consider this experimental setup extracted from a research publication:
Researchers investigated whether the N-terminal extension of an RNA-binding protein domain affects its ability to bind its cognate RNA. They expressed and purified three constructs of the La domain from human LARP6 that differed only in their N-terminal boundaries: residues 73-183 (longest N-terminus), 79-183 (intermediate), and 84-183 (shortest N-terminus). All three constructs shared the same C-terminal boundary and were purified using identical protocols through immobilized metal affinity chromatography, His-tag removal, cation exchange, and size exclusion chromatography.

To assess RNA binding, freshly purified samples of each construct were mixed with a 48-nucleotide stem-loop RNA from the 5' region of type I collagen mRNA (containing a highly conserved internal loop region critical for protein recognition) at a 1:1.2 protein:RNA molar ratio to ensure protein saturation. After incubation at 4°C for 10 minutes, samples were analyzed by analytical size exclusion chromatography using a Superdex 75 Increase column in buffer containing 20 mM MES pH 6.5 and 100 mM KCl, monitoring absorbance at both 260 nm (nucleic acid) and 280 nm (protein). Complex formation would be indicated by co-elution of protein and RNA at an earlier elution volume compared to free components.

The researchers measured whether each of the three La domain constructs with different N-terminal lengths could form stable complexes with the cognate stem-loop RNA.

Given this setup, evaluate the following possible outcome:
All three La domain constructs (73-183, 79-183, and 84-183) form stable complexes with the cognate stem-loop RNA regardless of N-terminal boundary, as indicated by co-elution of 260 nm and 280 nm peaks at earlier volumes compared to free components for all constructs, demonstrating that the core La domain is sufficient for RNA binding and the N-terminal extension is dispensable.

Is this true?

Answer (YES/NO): YES